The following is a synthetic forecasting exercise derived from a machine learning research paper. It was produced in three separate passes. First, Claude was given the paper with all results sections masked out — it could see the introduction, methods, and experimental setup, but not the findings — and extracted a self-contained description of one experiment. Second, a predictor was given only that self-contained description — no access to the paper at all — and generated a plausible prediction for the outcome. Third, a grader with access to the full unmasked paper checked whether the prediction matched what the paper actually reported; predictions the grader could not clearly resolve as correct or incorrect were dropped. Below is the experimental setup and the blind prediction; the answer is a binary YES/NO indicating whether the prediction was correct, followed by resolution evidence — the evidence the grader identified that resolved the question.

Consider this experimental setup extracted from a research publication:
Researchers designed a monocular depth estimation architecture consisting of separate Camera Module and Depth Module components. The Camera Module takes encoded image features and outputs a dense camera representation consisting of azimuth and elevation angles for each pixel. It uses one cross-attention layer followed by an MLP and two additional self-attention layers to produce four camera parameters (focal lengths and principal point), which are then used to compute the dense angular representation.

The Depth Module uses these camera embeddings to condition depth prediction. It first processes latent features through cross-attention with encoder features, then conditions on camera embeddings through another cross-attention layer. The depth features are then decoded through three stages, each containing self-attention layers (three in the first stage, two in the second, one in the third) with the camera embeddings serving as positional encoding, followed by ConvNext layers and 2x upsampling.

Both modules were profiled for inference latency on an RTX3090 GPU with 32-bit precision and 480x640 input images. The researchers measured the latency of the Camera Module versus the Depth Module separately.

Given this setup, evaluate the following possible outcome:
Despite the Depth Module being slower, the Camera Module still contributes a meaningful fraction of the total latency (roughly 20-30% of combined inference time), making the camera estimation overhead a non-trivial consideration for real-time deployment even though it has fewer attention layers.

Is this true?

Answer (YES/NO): NO